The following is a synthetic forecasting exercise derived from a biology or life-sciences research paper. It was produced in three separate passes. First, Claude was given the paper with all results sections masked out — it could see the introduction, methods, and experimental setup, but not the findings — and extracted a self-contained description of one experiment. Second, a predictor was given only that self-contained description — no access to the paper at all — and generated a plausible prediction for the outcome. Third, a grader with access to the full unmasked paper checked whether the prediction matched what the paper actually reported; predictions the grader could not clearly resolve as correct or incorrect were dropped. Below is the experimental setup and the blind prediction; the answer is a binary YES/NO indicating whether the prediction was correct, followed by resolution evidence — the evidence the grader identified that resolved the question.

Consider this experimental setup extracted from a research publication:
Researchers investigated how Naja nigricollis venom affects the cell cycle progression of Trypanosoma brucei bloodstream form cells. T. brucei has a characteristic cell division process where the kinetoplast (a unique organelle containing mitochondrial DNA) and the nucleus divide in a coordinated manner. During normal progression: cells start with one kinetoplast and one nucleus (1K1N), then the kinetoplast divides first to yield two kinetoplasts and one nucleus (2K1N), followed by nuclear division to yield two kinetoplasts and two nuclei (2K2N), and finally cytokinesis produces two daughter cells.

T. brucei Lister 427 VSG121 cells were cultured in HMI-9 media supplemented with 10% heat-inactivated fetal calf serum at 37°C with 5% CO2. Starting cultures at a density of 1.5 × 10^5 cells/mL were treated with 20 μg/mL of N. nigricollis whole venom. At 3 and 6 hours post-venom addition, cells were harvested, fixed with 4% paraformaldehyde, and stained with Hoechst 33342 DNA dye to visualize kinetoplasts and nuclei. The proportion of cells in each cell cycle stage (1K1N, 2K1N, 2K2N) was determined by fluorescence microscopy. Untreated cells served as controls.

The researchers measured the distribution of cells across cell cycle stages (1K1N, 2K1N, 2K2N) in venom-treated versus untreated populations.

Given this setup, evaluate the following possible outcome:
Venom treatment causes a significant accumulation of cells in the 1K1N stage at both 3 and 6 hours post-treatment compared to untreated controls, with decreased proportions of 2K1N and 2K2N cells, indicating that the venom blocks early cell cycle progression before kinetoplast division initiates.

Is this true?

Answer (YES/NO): NO